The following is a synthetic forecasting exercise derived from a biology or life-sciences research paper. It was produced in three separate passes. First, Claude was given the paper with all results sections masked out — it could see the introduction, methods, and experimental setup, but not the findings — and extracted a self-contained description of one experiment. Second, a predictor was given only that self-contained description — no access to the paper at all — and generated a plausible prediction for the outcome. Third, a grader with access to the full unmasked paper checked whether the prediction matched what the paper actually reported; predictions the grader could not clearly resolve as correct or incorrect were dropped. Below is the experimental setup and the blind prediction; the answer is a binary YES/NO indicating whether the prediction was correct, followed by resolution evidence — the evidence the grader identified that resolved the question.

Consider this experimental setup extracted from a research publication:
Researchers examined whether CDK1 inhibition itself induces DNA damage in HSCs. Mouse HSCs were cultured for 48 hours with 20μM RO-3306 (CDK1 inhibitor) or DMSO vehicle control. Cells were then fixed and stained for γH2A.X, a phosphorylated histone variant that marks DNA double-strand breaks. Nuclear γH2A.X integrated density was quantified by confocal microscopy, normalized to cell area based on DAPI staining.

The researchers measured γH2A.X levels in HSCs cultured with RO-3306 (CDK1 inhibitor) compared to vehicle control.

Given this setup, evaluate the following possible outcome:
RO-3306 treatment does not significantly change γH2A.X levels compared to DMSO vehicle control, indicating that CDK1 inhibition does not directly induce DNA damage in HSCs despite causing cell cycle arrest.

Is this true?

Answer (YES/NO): NO